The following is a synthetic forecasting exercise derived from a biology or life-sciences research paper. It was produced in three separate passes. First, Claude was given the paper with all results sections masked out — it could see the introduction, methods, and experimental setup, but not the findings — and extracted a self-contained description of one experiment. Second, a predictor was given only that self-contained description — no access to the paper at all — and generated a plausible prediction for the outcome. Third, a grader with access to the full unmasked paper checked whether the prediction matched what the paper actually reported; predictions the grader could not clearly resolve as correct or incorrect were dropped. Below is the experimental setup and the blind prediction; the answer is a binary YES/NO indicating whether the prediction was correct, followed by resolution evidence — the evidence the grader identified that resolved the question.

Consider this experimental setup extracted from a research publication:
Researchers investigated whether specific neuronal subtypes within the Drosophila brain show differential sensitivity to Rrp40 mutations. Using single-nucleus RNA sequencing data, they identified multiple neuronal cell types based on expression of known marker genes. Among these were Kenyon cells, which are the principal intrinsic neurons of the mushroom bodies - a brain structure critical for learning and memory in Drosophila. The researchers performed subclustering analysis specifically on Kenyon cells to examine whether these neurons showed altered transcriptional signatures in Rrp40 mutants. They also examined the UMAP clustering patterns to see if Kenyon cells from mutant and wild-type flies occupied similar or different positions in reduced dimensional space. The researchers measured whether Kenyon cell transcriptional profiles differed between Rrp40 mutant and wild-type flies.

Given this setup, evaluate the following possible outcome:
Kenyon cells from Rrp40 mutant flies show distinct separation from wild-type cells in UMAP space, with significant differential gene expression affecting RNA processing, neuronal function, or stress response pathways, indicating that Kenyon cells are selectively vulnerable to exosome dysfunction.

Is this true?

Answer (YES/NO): YES